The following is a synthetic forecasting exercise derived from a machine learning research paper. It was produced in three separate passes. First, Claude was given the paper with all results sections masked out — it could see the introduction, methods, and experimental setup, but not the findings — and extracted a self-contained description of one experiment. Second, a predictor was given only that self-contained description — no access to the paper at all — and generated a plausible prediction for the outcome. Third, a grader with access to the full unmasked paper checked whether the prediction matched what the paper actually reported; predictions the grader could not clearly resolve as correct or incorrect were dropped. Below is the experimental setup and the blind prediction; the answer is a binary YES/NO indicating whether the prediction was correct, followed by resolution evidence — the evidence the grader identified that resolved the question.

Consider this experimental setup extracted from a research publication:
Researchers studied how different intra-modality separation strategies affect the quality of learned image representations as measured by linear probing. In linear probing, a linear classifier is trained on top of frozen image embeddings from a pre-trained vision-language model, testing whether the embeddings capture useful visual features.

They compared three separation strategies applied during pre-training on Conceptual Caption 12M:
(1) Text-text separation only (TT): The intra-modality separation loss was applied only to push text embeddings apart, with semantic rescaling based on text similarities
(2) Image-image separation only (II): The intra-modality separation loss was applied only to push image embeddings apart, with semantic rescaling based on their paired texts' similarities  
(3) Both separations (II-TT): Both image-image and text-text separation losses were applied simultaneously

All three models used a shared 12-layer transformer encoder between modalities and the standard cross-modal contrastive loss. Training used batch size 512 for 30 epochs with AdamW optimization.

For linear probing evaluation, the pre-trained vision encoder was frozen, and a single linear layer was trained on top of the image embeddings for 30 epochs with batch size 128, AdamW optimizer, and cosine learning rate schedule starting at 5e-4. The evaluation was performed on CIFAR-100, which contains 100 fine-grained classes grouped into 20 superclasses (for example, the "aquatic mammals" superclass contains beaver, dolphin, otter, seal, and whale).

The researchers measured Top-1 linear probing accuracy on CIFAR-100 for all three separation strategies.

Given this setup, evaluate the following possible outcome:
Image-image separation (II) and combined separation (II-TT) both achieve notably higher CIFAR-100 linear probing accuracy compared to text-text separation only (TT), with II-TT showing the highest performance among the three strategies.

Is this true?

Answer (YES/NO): NO